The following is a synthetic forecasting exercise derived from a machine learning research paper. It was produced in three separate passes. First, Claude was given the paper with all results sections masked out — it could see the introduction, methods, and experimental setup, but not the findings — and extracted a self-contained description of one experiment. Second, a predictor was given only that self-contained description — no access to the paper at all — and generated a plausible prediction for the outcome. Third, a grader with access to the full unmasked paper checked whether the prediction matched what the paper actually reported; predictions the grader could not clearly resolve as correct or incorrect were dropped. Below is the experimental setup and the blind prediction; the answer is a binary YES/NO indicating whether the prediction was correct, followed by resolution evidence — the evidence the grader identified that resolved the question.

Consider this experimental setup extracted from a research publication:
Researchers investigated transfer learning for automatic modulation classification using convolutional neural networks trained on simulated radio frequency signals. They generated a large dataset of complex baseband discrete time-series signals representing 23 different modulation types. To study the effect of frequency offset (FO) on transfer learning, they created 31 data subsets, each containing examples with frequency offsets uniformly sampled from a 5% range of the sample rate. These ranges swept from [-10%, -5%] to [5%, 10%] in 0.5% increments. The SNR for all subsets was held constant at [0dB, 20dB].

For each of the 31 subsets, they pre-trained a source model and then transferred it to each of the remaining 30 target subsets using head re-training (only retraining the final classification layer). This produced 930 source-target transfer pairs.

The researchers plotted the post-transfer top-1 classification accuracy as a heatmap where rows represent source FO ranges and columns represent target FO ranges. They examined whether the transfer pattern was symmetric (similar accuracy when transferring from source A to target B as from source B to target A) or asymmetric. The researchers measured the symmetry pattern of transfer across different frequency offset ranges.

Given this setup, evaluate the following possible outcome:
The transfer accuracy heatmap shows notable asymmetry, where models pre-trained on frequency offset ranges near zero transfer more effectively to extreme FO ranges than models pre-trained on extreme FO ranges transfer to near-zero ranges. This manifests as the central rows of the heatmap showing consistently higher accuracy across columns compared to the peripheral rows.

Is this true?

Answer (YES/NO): NO